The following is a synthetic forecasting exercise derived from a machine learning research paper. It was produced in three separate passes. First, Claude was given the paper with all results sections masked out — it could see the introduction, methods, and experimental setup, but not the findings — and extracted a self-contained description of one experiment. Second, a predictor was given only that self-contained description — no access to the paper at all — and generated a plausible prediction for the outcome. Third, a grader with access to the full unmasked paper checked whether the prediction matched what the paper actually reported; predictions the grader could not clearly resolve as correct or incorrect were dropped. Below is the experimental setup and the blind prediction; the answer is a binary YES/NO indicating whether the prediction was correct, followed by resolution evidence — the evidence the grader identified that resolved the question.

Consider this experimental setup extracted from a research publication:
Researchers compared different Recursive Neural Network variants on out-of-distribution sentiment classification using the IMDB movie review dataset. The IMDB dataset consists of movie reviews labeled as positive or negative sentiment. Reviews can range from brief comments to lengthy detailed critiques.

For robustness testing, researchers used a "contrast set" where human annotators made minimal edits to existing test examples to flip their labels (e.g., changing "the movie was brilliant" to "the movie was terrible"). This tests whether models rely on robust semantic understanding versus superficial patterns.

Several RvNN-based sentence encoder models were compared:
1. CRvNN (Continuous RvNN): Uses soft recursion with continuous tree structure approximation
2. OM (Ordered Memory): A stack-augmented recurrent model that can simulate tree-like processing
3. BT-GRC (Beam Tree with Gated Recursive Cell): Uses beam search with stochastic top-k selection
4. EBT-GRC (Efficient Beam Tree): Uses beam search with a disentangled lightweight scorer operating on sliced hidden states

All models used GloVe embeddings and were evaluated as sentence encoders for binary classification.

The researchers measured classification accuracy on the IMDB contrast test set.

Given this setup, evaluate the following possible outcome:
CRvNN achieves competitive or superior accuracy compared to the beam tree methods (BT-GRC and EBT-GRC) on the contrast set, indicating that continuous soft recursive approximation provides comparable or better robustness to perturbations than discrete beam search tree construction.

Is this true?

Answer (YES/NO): YES